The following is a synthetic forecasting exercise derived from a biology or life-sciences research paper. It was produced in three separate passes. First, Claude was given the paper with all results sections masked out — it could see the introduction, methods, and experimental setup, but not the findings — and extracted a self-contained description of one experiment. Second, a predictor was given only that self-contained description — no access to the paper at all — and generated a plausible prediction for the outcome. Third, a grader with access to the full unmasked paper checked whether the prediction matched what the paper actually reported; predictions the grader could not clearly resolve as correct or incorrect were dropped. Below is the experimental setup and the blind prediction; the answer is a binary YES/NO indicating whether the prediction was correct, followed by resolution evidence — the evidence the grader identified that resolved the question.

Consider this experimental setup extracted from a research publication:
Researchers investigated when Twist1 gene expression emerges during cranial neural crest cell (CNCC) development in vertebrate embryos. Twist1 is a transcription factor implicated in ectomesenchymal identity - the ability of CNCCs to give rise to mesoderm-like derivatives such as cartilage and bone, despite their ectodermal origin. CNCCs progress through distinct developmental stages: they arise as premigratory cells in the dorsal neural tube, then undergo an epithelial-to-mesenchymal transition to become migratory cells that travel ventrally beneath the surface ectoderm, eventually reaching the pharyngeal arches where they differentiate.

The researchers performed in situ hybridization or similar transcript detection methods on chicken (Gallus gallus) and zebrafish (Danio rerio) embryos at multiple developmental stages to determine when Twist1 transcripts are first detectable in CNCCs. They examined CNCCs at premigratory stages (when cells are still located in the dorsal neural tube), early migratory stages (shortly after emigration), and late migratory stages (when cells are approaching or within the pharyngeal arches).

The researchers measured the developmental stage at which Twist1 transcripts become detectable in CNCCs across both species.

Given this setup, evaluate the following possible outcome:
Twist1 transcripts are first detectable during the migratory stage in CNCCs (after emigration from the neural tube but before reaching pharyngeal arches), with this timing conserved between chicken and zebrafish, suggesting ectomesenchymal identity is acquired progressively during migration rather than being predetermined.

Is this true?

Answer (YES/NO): NO